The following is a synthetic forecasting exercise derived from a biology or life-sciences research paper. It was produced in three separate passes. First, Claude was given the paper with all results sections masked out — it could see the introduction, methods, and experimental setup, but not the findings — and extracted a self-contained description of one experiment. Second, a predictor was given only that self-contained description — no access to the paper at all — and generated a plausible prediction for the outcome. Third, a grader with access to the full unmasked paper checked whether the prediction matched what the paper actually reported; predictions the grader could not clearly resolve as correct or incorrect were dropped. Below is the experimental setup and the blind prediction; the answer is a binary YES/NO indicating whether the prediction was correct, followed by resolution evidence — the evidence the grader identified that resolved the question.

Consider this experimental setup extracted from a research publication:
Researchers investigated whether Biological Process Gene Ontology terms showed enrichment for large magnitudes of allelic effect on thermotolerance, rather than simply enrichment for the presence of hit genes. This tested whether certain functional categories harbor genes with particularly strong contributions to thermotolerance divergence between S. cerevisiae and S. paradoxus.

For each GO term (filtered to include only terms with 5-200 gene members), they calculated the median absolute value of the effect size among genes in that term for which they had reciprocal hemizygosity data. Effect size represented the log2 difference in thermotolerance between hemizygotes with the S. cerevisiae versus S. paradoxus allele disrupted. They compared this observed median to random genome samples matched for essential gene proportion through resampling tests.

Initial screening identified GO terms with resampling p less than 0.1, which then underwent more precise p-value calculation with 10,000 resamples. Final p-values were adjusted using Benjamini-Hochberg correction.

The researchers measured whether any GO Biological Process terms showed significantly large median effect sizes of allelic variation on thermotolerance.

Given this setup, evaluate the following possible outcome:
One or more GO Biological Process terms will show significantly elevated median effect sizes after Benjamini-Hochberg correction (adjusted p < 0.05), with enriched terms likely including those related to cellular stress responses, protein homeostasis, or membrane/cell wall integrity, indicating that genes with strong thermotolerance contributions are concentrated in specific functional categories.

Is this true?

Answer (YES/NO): NO